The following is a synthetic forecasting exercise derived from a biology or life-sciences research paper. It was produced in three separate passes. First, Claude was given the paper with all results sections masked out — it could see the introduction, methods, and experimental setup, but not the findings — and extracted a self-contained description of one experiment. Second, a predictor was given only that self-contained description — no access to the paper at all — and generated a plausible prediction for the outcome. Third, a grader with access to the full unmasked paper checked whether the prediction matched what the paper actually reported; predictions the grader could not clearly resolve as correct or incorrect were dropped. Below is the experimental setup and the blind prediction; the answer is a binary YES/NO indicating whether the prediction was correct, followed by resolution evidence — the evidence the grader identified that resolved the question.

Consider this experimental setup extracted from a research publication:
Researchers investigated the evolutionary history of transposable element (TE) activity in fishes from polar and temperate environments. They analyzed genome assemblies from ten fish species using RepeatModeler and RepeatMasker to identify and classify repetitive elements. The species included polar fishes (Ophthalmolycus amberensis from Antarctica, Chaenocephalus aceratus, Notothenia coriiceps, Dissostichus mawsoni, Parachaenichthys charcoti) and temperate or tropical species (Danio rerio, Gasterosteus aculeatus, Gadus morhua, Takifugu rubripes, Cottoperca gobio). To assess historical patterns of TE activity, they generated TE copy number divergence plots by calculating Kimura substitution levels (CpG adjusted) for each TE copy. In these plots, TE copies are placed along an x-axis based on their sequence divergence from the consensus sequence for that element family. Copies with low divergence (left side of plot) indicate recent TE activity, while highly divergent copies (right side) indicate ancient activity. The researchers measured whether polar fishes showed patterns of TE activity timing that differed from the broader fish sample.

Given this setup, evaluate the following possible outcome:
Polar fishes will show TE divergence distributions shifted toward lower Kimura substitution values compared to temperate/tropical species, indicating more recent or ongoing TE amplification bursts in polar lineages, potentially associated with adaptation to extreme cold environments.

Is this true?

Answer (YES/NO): NO